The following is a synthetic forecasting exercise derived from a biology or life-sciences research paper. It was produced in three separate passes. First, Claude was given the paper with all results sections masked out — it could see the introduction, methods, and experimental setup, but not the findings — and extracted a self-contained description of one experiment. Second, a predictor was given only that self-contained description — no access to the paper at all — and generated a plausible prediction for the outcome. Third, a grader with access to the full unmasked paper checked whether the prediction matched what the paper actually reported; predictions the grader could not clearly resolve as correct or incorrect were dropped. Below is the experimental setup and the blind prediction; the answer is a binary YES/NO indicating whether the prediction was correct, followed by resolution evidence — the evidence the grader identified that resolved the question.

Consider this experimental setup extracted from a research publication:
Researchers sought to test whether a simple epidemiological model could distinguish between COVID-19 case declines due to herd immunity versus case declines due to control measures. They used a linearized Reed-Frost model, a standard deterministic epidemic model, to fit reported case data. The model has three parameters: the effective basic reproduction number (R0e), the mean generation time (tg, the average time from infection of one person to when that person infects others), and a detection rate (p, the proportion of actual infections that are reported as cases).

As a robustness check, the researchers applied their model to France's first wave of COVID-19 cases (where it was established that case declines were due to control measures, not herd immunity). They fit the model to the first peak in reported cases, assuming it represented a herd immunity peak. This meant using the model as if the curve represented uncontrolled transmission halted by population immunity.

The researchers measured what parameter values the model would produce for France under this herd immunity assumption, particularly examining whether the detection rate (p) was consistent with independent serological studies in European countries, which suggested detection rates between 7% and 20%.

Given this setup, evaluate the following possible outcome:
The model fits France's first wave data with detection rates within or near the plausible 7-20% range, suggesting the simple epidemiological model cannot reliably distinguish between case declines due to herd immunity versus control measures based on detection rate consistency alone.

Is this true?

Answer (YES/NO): NO